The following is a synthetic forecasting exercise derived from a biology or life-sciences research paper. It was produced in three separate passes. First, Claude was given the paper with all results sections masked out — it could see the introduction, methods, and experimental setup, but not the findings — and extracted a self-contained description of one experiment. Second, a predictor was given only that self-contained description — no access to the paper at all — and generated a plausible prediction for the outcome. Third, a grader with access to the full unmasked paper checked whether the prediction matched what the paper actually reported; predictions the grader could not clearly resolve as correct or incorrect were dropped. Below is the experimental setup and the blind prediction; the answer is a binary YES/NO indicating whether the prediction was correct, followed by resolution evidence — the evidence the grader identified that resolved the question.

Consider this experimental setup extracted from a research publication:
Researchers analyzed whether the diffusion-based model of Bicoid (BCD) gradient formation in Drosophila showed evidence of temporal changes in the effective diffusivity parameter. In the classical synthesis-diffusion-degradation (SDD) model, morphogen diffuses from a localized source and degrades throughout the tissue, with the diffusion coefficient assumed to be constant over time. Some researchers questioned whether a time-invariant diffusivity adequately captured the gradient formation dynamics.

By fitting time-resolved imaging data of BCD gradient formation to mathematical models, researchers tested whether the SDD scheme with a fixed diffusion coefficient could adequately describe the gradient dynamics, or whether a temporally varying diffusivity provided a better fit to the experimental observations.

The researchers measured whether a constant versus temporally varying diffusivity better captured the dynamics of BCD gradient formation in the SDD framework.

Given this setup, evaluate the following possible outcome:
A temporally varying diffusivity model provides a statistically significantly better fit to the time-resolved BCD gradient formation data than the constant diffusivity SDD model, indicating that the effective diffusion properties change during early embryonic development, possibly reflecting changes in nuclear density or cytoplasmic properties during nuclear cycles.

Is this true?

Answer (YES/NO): YES